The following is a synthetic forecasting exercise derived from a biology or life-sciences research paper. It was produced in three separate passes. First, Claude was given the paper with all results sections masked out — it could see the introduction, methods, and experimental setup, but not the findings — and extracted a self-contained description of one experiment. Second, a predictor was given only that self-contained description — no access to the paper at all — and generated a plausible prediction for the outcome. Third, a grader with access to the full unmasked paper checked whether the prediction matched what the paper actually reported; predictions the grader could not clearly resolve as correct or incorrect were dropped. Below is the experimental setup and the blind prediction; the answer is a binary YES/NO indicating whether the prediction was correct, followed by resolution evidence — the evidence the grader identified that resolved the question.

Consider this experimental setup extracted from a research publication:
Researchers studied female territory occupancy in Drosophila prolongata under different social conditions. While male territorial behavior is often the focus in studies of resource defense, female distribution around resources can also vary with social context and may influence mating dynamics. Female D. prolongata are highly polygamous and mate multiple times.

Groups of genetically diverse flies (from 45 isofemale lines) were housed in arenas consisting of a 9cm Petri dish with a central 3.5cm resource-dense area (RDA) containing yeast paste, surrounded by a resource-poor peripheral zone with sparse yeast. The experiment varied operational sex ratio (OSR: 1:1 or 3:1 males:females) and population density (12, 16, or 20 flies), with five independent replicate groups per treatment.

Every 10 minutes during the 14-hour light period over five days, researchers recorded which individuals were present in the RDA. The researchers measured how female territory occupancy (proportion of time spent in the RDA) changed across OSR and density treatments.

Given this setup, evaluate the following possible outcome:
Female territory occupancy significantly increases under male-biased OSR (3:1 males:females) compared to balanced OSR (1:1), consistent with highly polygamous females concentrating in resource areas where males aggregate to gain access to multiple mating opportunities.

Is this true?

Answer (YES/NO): NO